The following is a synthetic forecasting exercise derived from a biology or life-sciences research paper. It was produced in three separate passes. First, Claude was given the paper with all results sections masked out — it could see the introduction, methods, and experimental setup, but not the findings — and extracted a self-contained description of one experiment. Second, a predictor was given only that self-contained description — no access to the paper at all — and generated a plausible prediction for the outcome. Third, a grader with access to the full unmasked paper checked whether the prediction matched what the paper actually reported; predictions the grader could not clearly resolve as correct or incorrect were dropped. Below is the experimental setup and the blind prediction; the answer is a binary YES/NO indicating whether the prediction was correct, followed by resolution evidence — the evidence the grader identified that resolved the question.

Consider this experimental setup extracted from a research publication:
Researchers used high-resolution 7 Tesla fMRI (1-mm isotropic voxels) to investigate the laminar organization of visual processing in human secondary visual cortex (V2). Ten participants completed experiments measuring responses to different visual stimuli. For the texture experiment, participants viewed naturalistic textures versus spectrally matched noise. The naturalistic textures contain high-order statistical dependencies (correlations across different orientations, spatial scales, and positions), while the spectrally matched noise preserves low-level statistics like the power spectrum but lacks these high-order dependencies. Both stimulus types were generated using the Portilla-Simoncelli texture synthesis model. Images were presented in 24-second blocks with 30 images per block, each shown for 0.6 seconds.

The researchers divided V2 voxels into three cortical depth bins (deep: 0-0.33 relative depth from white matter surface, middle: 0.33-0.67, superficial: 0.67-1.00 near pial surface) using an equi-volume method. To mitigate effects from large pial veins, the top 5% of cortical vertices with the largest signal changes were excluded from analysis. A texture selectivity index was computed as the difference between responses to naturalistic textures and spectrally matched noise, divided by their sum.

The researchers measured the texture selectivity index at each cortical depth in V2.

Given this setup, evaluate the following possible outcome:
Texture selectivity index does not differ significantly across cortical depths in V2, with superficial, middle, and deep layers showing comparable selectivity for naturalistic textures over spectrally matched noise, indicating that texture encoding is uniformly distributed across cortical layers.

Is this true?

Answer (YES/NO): NO